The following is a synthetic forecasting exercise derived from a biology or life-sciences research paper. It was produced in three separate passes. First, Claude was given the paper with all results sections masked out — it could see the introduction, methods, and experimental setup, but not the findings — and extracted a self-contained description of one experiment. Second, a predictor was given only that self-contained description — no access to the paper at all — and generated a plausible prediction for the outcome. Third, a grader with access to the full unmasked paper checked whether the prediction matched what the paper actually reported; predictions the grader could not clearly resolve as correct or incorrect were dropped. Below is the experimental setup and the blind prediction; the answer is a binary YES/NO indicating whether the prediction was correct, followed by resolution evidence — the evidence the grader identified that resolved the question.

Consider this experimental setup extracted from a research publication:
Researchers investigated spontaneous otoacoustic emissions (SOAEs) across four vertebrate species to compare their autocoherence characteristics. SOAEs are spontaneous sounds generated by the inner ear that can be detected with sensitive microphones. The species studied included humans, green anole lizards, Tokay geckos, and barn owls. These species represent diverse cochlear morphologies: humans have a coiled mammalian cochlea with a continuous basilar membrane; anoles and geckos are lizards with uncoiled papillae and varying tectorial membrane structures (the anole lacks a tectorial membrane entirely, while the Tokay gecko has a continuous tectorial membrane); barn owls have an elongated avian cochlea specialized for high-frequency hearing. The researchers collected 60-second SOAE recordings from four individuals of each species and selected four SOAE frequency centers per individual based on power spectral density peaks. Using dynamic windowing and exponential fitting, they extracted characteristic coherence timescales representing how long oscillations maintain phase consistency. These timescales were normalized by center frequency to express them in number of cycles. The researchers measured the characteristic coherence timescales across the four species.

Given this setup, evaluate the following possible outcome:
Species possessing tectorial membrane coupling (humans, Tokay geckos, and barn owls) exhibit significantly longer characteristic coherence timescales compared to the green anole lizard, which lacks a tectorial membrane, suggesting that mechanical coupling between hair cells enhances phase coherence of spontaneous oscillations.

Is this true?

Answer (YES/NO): NO